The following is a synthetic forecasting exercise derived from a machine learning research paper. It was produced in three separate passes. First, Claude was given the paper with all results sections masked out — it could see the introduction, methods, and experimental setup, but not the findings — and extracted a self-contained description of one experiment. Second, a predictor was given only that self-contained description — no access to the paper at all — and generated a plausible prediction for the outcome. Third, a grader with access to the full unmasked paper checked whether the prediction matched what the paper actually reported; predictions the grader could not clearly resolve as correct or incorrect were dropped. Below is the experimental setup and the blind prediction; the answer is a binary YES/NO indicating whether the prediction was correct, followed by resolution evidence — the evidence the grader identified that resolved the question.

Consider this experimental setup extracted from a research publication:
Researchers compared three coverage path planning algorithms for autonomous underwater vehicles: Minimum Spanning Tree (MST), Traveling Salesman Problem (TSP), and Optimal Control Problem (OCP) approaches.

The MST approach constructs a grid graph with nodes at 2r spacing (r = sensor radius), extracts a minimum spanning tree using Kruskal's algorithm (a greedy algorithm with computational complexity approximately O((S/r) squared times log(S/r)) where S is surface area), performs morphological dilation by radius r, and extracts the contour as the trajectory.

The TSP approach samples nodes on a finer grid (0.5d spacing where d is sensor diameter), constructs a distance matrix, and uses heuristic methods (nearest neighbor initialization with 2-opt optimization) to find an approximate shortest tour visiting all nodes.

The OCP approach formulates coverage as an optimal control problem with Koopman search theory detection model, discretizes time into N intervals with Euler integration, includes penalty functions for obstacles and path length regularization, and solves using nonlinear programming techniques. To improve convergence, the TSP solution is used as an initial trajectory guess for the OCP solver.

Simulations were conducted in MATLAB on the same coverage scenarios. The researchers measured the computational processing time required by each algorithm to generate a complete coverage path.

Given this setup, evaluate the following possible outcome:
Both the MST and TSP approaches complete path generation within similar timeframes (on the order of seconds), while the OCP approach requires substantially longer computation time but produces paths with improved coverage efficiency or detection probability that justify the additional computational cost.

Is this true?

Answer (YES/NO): NO